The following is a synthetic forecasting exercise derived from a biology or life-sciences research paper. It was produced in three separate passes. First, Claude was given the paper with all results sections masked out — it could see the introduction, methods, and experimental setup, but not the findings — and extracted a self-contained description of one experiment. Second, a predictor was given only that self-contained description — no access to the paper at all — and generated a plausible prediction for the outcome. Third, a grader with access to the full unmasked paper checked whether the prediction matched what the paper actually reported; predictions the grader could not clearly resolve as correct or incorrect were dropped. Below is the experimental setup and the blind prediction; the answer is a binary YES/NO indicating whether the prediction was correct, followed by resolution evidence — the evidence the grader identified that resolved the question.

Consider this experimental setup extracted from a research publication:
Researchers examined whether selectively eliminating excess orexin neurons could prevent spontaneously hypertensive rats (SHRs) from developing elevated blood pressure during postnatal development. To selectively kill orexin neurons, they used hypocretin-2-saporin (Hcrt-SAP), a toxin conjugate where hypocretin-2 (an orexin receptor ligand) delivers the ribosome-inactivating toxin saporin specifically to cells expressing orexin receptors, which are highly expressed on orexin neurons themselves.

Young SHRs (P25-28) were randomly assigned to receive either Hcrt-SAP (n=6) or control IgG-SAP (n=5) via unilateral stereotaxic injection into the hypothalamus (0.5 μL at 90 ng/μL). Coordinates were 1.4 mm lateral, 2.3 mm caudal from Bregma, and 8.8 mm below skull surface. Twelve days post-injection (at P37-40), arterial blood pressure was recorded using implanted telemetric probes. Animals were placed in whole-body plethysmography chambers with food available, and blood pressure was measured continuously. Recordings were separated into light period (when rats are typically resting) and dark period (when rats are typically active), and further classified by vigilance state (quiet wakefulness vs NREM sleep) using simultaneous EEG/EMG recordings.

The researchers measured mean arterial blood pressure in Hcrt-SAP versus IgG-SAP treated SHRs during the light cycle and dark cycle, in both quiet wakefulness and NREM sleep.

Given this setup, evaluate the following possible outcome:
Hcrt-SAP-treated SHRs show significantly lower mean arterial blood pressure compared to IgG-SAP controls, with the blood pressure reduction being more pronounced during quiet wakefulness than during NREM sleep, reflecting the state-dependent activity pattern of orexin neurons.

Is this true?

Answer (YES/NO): NO